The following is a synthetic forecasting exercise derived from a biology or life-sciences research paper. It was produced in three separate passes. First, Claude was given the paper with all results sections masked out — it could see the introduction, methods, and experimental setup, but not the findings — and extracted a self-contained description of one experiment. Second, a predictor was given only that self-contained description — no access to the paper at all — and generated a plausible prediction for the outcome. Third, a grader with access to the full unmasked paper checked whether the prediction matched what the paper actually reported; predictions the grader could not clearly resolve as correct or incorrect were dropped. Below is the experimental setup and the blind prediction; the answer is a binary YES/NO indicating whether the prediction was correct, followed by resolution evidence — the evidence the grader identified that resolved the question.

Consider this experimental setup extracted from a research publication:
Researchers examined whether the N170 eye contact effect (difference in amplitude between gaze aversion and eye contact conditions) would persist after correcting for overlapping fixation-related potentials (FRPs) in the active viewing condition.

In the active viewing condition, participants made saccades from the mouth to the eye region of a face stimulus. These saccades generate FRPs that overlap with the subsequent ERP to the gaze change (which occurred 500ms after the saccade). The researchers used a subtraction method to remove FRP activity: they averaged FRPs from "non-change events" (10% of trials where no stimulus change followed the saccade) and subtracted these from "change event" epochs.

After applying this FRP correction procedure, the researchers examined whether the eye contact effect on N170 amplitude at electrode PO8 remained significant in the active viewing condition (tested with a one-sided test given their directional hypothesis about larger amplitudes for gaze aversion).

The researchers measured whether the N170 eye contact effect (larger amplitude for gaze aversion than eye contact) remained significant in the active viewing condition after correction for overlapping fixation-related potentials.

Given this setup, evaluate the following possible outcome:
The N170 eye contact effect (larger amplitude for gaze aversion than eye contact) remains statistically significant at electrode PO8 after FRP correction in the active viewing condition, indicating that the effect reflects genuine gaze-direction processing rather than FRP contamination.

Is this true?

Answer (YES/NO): YES